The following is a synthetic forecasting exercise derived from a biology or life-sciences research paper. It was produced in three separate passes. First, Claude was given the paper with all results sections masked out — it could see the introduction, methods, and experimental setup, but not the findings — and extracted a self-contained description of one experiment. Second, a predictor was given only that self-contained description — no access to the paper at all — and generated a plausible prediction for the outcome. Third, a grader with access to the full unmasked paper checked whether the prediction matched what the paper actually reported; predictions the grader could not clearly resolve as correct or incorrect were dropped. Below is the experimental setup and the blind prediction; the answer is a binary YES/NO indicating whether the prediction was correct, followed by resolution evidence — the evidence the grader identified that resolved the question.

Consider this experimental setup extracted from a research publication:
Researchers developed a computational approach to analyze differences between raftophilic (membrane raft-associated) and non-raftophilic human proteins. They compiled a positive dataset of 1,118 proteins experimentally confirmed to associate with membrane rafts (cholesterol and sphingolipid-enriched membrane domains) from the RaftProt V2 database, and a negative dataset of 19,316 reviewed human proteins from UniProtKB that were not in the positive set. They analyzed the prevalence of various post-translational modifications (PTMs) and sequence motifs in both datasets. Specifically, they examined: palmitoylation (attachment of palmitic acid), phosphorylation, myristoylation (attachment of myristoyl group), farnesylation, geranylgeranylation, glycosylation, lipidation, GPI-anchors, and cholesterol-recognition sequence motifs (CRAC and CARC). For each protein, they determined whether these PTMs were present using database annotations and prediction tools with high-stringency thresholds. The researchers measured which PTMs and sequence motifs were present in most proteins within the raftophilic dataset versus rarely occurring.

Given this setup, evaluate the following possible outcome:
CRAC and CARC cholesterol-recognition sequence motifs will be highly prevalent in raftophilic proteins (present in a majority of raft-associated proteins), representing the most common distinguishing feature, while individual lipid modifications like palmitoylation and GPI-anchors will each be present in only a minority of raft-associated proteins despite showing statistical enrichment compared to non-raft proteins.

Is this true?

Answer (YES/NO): NO